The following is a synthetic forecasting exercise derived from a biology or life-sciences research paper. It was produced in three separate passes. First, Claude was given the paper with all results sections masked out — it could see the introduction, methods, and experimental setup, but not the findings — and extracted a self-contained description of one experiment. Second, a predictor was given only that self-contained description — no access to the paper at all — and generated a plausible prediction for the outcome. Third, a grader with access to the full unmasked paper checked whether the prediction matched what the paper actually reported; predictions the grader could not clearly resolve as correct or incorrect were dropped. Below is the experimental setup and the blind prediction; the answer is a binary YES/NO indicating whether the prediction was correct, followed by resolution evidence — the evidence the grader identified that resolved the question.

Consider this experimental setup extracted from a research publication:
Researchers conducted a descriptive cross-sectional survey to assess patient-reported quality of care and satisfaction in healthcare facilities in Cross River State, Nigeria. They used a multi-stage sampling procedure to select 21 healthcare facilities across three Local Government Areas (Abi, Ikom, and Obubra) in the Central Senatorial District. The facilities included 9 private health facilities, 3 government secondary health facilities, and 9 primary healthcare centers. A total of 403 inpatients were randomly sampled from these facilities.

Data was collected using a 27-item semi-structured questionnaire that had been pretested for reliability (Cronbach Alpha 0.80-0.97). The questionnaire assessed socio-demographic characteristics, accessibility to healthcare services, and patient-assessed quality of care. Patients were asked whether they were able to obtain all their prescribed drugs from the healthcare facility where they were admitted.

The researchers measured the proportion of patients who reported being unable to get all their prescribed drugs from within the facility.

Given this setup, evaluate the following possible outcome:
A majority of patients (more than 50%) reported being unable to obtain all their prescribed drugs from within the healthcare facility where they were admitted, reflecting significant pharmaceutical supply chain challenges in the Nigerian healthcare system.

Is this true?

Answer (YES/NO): YES